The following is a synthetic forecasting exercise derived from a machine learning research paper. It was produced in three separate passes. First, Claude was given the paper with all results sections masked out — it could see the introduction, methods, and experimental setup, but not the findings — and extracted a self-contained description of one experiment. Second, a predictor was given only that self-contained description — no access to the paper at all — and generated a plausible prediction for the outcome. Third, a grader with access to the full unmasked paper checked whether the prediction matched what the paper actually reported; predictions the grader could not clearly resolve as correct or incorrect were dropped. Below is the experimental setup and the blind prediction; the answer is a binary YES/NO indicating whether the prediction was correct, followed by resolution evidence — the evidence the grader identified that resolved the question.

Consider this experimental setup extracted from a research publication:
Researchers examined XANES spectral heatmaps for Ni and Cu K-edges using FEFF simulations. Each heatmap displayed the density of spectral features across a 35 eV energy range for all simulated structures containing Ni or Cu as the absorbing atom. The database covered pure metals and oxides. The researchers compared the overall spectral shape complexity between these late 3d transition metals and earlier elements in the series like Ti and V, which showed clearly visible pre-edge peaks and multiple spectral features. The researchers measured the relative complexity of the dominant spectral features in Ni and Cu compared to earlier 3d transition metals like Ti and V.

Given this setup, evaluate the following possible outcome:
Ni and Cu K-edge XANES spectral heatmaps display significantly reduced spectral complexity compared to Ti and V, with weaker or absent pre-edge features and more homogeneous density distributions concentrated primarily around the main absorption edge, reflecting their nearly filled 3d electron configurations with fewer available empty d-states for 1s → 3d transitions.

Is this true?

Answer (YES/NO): YES